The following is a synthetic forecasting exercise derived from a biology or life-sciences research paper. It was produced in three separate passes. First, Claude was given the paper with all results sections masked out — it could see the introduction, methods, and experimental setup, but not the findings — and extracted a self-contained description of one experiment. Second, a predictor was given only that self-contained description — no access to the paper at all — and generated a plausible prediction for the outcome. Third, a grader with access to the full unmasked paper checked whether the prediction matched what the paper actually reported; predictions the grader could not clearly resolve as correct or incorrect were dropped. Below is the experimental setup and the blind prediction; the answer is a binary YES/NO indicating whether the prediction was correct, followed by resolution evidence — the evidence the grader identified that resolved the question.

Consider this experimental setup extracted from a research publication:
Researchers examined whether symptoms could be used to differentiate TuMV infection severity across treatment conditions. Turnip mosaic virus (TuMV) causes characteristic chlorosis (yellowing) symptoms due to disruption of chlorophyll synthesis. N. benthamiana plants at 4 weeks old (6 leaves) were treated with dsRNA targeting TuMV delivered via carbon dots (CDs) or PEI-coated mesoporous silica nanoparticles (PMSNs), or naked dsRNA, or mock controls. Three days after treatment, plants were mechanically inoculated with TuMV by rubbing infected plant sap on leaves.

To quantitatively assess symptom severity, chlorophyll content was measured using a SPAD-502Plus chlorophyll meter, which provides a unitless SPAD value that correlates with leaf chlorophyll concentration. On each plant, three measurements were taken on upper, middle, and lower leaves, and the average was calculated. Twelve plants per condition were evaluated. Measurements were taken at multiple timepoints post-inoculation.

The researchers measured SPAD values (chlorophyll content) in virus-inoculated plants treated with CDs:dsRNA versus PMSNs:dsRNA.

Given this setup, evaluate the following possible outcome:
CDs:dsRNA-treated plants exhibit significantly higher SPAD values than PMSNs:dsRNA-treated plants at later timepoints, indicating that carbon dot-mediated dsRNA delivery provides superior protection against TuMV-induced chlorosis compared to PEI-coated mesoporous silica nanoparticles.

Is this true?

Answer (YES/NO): NO